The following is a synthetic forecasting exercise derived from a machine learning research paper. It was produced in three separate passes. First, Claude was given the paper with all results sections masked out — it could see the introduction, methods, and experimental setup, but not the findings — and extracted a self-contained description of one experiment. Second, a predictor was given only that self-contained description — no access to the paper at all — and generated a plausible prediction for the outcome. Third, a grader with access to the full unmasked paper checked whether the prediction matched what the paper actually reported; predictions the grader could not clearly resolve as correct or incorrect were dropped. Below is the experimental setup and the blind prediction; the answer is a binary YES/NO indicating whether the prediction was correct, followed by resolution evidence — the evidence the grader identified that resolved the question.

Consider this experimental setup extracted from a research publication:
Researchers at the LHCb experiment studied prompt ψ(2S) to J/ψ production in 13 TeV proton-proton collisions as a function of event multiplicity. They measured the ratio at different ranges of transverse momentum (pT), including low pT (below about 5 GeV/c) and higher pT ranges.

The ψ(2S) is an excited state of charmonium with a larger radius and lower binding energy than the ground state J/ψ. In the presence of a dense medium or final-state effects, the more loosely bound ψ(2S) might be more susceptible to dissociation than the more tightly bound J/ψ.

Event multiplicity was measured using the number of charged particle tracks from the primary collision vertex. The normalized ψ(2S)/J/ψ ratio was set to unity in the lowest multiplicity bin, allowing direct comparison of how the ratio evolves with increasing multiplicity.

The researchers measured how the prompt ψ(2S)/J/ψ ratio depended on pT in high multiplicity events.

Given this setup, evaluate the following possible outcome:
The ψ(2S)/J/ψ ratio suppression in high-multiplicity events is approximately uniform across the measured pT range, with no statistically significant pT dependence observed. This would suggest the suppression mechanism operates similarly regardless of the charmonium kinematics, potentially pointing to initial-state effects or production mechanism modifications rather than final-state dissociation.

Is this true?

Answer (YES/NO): NO